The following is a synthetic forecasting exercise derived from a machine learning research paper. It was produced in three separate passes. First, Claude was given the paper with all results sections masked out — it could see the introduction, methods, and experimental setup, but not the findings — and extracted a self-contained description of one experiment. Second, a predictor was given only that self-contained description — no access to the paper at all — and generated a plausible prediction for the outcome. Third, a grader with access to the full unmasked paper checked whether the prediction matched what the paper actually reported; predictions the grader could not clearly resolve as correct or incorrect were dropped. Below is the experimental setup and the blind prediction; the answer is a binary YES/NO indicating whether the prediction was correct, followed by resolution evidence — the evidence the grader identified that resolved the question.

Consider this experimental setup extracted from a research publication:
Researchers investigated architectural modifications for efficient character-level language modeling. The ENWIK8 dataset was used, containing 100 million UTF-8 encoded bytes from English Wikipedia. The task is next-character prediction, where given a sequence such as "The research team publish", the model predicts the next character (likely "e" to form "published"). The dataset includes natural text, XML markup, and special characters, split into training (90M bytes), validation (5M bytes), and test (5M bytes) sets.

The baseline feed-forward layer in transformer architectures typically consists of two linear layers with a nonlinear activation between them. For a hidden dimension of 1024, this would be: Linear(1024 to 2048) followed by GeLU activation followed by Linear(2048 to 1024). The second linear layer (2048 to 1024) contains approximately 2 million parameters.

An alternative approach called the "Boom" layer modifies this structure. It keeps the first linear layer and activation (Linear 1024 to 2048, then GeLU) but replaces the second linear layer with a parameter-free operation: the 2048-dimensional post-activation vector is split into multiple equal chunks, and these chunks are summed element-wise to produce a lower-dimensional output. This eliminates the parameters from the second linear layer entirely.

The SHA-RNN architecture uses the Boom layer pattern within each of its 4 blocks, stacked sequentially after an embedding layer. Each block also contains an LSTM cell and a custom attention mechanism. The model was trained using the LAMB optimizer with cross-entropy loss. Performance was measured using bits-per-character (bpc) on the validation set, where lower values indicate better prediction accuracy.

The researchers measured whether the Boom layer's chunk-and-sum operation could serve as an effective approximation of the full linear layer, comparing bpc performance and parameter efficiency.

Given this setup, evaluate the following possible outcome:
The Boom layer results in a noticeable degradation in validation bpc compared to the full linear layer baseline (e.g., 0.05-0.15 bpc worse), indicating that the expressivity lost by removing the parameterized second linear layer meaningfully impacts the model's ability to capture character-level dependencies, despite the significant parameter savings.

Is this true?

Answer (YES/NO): NO